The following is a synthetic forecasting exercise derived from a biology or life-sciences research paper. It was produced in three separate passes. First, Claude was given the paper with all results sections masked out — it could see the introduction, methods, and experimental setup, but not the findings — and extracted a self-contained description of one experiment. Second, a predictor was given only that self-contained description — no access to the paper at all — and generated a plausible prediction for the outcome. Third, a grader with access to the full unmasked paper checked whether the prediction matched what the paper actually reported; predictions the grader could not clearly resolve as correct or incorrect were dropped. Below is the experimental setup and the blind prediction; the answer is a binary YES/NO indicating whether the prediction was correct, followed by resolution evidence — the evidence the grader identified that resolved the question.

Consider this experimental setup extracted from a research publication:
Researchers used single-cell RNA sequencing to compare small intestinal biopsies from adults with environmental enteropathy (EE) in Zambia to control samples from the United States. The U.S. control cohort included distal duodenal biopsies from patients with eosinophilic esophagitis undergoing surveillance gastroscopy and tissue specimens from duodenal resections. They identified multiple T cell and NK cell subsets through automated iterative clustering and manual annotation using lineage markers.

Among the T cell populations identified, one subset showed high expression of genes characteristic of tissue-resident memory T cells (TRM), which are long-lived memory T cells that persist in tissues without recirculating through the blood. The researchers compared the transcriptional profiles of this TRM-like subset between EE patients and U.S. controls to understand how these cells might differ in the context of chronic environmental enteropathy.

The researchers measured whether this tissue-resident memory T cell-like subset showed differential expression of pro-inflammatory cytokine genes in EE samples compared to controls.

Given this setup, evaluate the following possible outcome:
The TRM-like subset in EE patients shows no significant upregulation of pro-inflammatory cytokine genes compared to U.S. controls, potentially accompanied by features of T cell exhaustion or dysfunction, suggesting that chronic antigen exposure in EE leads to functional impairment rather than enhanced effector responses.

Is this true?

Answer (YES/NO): NO